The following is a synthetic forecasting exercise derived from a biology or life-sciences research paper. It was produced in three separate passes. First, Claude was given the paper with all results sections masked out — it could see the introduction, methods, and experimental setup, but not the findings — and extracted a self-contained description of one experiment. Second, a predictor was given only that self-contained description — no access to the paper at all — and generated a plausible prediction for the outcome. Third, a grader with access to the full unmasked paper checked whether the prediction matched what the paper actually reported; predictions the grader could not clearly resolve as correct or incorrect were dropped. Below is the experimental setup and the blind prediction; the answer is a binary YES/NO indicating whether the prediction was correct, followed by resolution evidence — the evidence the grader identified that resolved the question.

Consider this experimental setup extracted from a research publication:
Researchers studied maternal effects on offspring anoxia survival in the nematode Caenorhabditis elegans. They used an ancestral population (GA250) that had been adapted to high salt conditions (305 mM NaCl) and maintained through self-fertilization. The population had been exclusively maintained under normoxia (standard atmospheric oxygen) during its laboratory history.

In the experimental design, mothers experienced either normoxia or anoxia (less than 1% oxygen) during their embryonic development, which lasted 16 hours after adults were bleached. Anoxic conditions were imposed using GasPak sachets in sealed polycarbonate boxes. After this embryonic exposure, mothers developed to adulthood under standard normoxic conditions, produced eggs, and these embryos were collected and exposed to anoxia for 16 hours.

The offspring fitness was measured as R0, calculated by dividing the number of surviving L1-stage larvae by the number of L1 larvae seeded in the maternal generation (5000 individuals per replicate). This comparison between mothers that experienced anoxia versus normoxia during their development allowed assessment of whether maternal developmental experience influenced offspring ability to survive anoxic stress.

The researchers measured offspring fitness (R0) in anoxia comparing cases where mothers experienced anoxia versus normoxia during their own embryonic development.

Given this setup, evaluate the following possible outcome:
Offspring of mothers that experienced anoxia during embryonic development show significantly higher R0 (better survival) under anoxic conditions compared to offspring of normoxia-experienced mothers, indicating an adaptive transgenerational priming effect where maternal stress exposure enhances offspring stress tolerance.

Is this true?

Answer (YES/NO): NO